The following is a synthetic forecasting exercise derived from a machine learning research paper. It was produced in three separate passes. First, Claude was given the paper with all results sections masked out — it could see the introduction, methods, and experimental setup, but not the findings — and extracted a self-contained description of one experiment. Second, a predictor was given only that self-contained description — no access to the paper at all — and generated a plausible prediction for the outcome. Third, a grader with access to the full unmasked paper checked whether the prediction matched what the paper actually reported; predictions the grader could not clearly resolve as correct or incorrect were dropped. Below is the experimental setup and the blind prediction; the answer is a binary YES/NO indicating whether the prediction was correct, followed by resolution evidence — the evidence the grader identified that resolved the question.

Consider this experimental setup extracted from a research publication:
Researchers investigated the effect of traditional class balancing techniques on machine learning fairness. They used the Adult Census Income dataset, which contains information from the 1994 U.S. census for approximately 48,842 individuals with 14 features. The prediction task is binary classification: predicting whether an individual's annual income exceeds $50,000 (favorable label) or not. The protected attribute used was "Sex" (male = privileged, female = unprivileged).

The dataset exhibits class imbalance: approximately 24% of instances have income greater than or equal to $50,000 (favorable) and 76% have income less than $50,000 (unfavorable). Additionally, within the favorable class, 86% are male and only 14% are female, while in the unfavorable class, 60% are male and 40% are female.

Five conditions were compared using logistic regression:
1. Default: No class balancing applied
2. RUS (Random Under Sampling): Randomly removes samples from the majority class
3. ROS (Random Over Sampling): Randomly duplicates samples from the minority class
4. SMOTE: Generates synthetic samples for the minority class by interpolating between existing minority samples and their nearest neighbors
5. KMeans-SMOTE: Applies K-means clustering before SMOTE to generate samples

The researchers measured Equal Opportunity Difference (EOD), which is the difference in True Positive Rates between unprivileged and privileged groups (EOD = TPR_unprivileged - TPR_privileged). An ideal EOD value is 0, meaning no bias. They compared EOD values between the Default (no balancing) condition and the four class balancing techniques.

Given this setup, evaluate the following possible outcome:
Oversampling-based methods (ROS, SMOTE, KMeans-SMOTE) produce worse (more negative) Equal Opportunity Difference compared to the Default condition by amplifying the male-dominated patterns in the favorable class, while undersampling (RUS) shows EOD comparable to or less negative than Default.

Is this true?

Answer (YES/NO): NO